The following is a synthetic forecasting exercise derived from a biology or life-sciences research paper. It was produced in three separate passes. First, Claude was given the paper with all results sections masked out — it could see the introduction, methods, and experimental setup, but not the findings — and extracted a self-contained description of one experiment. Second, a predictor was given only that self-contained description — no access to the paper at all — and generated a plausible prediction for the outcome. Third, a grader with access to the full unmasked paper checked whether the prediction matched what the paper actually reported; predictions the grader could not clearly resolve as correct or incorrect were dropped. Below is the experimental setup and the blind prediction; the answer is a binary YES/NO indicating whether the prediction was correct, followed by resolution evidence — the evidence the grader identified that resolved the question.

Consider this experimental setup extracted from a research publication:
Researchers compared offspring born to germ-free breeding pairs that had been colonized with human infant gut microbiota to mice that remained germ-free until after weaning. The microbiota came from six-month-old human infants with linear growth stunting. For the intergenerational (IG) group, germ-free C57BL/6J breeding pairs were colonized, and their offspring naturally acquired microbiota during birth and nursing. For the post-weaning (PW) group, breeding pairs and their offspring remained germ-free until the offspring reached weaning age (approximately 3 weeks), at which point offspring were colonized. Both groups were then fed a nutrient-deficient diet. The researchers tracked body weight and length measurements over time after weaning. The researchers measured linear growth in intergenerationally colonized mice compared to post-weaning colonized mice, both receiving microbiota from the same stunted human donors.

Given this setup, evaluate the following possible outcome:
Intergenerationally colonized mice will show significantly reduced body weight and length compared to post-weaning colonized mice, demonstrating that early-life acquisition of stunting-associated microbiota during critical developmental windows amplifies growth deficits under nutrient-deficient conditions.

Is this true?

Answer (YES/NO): NO